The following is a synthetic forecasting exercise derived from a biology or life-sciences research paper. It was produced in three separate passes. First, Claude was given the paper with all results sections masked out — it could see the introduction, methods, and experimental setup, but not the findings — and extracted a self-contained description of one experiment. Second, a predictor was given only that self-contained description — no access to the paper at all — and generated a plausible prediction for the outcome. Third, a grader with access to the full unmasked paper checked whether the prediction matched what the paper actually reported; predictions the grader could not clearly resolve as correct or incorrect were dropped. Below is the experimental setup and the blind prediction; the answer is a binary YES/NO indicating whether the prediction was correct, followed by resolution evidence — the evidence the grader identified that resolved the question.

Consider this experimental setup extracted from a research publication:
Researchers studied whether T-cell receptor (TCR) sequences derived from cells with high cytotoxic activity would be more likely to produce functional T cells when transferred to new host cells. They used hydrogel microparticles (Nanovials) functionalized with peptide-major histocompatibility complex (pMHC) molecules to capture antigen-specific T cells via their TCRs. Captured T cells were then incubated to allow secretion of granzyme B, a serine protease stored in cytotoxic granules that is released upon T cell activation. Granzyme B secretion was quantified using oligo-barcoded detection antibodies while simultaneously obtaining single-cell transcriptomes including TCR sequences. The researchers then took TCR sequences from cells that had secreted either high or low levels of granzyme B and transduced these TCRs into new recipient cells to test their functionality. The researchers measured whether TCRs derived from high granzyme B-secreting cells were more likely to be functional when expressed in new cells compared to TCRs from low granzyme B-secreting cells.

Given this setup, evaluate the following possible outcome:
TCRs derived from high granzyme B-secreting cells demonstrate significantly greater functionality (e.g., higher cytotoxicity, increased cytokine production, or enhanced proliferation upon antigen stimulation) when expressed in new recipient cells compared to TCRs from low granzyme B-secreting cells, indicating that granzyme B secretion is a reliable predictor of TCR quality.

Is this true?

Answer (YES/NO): YES